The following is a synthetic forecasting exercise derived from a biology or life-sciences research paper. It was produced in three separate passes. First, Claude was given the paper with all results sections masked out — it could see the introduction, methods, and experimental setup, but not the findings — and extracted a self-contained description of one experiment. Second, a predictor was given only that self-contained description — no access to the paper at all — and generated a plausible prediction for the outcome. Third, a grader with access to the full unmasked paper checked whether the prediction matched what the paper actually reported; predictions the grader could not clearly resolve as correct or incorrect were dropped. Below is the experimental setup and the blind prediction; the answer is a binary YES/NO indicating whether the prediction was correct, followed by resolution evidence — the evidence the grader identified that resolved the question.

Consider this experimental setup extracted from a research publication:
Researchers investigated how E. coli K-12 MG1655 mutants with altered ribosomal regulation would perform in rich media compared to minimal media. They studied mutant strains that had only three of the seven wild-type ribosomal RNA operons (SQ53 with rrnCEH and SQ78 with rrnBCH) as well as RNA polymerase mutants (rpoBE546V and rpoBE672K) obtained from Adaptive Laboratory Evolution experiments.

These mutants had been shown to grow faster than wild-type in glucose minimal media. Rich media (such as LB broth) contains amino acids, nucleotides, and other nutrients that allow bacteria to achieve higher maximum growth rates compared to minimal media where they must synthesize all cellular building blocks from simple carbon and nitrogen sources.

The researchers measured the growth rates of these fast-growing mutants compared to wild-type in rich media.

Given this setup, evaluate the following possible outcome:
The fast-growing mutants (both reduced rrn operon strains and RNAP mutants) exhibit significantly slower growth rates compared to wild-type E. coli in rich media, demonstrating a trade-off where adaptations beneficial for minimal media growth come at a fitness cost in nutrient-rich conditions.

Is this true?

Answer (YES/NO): YES